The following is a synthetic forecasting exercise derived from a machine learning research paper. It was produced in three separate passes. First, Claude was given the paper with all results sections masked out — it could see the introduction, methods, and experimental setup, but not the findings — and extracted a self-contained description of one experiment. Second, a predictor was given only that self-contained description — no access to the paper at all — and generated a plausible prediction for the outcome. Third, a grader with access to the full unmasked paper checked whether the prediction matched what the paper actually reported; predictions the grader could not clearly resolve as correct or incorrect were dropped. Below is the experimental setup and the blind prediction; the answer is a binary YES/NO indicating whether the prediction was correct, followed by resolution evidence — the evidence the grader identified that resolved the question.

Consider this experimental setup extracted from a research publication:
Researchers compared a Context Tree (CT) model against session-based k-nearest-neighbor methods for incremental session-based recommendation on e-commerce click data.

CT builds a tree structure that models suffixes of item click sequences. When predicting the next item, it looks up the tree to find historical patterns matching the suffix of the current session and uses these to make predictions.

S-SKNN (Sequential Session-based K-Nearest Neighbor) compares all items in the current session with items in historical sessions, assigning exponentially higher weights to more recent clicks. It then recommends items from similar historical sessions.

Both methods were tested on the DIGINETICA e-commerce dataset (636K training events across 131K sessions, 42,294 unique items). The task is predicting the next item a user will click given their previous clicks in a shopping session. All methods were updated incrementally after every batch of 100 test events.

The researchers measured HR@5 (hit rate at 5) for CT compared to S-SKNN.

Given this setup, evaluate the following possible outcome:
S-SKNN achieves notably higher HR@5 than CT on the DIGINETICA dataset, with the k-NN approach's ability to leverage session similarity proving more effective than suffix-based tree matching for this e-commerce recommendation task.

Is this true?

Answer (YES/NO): NO